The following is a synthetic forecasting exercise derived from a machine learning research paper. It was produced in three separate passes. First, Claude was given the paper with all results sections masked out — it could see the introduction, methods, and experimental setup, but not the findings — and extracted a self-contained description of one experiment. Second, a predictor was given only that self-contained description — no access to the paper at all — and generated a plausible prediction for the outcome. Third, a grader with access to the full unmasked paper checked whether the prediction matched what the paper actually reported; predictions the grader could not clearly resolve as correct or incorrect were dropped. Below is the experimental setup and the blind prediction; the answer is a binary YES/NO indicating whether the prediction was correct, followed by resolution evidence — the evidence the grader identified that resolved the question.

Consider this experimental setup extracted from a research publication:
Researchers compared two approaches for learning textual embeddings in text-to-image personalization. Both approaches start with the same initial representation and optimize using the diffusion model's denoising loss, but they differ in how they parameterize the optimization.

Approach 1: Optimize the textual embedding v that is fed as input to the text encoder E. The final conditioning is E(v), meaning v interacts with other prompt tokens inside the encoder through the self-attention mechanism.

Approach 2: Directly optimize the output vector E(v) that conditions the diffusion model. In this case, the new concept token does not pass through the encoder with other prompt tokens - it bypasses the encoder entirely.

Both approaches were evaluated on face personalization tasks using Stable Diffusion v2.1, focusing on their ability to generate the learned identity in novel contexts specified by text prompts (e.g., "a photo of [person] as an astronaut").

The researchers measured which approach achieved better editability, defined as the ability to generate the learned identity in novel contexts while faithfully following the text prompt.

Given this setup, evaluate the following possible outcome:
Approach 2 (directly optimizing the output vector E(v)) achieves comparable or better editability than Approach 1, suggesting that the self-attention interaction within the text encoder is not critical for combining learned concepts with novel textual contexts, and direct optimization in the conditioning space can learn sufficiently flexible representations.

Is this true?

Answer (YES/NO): NO